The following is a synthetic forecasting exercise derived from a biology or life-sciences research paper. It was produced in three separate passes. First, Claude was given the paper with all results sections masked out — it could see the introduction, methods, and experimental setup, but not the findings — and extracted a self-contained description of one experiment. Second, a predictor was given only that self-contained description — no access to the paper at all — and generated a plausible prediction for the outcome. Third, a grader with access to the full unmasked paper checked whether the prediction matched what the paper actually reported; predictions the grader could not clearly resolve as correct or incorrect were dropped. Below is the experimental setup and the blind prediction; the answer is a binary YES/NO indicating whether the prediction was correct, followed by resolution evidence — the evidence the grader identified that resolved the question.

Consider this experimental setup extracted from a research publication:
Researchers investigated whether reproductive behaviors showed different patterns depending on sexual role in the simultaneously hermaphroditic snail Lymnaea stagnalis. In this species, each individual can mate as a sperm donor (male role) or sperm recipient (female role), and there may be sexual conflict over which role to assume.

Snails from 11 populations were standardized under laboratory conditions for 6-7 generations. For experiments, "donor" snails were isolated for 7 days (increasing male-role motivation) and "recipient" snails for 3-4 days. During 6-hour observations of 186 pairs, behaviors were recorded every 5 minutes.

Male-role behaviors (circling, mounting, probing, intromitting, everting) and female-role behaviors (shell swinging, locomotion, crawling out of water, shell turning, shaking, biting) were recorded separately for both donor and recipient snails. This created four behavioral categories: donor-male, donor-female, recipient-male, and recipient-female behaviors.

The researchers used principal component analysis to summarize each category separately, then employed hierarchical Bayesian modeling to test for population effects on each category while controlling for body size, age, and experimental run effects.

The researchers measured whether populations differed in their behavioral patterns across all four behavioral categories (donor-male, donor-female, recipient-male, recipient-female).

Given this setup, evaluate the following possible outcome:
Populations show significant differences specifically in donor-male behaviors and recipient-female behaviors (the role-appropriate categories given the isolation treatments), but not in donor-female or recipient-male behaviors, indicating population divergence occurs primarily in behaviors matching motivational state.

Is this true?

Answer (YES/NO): NO